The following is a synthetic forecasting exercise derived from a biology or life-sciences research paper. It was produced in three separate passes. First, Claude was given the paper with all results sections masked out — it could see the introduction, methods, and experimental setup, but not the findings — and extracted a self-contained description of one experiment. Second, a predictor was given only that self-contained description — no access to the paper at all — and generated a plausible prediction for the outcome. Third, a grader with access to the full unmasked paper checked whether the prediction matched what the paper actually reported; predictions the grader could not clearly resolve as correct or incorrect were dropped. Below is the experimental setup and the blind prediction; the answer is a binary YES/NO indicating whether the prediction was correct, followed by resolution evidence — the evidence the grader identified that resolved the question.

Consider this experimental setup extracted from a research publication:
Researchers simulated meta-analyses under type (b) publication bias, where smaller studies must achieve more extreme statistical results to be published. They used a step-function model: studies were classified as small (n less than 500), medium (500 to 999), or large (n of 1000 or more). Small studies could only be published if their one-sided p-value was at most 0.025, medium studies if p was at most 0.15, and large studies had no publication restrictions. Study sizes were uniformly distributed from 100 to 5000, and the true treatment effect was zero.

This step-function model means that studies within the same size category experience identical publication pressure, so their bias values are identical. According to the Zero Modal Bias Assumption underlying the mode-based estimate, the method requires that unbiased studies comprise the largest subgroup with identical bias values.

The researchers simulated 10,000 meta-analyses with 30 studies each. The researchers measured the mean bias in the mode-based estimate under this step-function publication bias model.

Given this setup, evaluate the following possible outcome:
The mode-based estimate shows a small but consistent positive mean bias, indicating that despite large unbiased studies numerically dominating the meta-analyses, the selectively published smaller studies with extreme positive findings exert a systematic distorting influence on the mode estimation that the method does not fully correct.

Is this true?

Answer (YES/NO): NO